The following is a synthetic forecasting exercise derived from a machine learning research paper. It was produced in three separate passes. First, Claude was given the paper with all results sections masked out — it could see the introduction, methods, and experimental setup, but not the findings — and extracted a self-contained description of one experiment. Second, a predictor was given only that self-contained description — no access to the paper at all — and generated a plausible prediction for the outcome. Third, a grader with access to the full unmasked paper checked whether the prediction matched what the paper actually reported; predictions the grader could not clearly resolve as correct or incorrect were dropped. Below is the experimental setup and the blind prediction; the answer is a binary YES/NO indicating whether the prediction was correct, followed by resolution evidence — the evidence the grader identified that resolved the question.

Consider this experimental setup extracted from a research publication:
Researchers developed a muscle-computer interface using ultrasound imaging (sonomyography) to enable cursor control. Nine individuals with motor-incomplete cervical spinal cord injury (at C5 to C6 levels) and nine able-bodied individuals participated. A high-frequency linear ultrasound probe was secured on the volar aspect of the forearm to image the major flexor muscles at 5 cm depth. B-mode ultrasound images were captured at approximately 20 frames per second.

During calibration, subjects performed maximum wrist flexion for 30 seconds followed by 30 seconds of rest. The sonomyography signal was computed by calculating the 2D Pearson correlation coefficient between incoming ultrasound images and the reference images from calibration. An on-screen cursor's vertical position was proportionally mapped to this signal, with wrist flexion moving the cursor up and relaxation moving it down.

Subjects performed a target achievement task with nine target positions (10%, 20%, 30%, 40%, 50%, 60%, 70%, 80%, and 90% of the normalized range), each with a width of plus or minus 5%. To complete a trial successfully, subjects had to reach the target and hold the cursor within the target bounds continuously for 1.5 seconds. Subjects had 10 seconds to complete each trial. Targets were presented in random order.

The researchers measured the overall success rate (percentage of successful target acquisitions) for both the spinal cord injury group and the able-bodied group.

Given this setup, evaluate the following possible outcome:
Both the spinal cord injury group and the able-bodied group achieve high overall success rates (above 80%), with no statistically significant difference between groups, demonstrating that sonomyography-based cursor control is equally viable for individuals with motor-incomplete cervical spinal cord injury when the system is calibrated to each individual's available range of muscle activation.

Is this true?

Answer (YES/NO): NO